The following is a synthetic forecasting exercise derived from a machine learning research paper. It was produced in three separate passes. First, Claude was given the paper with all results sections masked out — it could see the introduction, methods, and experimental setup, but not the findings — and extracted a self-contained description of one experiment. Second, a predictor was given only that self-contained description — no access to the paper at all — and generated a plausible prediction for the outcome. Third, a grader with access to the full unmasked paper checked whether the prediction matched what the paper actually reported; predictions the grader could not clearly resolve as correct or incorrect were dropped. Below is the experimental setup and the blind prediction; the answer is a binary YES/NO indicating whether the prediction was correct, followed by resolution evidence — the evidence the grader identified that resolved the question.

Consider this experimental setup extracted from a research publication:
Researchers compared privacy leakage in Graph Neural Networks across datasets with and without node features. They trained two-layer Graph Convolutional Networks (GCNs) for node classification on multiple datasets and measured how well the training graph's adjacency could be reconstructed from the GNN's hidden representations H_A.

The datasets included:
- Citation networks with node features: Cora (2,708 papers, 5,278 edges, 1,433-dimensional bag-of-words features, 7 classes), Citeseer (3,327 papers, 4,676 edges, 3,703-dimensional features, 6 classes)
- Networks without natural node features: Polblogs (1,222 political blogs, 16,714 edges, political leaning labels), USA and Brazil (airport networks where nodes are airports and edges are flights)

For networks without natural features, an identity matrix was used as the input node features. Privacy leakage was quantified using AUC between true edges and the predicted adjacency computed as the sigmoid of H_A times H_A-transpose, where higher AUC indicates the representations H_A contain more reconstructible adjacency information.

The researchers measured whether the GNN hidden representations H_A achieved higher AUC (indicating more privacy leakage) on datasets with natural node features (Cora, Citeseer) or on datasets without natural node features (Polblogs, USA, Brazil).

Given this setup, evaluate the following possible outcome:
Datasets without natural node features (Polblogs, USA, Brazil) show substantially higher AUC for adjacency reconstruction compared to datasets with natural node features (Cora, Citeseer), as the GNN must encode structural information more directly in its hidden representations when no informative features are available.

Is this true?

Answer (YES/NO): NO